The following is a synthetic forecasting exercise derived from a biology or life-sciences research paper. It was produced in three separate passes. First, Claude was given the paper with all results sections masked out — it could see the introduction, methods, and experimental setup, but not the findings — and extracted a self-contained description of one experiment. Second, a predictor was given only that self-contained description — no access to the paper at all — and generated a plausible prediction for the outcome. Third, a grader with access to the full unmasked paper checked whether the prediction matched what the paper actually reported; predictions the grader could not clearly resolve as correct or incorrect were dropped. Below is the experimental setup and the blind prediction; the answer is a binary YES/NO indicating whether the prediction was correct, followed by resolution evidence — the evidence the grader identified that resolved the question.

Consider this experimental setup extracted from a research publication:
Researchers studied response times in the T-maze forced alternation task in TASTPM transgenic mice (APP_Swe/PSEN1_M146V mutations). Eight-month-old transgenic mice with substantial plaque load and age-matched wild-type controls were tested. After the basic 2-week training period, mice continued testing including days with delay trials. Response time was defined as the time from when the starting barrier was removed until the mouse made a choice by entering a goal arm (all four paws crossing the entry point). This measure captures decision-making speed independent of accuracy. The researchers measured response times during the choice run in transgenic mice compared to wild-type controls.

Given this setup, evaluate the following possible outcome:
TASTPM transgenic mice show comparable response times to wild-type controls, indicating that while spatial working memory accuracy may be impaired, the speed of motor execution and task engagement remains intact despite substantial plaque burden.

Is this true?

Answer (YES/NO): NO